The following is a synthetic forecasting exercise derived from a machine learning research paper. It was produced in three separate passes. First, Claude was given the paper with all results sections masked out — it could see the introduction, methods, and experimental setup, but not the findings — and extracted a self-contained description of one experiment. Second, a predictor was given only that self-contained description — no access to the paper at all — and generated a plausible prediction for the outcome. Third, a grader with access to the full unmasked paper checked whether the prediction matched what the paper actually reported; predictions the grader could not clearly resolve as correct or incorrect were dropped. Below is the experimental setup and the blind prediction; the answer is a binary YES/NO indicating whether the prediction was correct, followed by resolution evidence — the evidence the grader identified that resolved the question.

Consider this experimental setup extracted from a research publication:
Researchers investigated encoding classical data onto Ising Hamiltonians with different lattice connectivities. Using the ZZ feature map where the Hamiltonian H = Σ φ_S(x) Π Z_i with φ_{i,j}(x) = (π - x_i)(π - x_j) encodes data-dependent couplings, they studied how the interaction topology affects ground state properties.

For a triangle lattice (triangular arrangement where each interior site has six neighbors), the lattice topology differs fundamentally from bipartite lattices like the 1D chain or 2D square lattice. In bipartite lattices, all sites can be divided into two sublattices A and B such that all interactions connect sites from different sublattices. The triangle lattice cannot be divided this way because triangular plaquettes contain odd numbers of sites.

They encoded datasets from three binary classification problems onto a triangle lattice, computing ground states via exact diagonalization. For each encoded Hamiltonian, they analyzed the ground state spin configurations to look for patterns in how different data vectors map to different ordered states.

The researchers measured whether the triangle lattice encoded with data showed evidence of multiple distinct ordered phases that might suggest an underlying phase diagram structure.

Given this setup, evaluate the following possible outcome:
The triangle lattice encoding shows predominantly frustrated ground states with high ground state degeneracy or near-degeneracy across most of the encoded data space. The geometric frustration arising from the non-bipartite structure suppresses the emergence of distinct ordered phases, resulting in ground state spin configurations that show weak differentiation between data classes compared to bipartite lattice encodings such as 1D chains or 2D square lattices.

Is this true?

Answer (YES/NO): NO